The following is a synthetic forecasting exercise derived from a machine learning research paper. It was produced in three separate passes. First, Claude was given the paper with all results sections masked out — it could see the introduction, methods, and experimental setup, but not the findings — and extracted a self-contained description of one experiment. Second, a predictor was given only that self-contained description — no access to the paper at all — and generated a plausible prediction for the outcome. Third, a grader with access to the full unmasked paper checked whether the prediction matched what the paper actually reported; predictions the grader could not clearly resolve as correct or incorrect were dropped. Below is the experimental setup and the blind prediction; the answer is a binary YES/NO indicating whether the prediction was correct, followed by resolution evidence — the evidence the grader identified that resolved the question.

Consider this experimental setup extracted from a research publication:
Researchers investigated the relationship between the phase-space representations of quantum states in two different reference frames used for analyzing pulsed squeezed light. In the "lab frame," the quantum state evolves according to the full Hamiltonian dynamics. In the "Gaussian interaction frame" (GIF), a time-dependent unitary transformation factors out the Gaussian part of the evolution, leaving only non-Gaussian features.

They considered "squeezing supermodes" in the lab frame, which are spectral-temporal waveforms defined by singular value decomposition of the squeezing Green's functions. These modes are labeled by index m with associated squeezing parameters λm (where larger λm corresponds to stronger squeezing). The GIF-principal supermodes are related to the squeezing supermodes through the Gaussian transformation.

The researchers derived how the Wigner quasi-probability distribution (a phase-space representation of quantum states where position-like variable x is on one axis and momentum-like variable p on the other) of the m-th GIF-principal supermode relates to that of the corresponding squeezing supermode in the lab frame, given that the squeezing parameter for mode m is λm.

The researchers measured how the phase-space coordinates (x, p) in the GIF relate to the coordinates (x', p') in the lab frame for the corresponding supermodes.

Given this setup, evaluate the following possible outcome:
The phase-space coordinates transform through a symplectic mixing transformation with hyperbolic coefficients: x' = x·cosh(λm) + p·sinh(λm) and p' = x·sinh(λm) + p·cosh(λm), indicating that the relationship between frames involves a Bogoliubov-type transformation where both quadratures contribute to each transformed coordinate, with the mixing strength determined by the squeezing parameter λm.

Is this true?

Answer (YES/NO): NO